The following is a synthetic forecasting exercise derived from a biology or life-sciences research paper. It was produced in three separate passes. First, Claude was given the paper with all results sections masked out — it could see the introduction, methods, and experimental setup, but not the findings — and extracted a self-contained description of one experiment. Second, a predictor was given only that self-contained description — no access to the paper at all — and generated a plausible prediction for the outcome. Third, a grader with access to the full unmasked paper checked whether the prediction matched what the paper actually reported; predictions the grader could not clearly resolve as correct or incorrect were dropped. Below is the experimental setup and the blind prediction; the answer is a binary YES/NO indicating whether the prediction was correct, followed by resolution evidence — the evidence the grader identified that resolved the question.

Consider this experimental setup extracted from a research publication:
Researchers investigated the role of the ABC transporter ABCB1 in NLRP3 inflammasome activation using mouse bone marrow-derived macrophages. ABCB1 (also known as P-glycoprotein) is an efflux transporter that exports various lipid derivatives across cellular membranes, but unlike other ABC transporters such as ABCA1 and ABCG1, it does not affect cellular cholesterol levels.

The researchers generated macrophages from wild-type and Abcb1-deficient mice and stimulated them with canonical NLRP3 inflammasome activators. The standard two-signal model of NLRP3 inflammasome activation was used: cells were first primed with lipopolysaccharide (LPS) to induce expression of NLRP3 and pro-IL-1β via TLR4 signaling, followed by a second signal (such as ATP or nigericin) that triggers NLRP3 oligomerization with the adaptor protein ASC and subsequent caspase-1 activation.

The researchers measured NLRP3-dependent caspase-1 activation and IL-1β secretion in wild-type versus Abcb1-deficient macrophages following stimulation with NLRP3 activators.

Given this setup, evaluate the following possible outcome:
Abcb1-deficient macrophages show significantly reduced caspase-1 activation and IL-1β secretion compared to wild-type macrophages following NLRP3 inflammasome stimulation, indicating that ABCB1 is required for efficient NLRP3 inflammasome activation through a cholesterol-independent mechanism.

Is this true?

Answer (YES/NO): YES